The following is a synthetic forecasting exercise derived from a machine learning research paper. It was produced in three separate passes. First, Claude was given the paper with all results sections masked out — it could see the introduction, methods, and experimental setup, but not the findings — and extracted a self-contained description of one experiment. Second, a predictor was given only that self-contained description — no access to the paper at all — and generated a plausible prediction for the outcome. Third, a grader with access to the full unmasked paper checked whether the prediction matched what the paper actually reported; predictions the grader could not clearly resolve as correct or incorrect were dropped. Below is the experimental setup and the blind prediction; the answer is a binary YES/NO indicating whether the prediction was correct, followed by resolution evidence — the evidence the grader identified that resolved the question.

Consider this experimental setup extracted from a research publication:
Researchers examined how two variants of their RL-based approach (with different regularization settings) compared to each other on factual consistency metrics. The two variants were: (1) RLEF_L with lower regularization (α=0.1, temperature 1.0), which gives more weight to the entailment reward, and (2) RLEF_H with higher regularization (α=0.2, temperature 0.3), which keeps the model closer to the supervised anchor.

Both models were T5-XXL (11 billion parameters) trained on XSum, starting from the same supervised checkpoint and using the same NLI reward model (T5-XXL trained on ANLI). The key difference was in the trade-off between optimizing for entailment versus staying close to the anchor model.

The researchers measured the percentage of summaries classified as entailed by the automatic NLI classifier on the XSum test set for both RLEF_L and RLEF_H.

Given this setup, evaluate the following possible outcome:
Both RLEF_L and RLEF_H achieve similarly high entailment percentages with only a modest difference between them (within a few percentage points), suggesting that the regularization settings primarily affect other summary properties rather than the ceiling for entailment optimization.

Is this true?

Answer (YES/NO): NO